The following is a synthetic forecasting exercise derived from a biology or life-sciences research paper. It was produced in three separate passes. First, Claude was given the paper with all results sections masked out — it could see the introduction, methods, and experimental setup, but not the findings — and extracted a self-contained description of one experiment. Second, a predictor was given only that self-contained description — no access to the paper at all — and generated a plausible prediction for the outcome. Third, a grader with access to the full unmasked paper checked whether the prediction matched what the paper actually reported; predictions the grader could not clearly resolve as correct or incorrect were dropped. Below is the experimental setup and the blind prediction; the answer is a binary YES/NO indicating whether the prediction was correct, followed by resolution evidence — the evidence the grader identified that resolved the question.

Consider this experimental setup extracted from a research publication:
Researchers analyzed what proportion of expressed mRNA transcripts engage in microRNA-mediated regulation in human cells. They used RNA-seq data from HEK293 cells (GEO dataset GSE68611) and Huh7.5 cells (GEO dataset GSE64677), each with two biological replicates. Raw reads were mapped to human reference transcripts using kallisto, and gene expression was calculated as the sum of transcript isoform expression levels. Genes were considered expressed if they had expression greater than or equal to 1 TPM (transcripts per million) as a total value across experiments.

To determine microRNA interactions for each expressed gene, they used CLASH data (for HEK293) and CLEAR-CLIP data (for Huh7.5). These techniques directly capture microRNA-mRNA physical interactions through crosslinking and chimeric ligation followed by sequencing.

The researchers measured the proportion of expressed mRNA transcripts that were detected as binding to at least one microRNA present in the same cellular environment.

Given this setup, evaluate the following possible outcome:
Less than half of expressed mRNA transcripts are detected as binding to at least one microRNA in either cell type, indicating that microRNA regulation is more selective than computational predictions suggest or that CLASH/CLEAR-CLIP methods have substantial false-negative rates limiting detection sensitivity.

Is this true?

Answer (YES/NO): YES